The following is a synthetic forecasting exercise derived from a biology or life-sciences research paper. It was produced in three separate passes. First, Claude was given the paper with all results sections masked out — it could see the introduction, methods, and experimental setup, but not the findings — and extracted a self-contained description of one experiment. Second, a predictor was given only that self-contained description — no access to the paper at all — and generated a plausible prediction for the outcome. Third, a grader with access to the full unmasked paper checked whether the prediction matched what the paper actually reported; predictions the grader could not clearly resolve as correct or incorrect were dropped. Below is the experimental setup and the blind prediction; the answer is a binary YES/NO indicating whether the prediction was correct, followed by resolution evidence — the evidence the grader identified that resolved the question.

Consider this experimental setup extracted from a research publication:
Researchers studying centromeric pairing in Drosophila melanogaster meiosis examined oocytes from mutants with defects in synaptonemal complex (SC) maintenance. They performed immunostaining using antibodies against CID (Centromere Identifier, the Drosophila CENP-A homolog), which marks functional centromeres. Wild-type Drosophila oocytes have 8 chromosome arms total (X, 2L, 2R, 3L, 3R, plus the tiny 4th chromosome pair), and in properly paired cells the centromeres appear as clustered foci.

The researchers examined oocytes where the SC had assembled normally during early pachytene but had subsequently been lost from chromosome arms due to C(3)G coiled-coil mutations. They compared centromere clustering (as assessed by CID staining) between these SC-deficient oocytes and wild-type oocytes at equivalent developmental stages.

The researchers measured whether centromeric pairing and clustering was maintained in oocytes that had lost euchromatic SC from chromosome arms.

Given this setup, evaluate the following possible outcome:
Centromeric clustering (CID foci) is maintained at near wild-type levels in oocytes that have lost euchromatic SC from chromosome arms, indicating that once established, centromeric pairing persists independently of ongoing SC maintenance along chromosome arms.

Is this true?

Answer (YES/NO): YES